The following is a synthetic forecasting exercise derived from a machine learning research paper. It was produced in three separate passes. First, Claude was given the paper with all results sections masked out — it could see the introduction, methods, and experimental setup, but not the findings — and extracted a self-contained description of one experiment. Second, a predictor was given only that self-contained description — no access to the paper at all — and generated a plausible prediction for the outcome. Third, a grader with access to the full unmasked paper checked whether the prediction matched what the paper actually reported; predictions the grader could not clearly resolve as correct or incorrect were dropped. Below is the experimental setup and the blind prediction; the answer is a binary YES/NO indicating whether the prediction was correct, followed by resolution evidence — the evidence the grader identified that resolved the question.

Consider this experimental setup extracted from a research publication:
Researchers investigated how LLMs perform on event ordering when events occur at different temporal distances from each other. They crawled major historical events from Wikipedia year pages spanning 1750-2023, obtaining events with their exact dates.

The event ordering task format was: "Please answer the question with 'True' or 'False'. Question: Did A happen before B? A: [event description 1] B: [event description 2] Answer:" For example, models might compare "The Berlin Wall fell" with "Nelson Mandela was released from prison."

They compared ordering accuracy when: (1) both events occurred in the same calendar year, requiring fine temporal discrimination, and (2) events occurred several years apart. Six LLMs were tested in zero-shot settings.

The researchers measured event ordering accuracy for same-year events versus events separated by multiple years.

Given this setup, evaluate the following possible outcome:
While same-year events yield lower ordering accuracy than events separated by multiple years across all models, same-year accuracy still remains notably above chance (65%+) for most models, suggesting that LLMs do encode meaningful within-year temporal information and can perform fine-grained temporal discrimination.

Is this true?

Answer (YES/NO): NO